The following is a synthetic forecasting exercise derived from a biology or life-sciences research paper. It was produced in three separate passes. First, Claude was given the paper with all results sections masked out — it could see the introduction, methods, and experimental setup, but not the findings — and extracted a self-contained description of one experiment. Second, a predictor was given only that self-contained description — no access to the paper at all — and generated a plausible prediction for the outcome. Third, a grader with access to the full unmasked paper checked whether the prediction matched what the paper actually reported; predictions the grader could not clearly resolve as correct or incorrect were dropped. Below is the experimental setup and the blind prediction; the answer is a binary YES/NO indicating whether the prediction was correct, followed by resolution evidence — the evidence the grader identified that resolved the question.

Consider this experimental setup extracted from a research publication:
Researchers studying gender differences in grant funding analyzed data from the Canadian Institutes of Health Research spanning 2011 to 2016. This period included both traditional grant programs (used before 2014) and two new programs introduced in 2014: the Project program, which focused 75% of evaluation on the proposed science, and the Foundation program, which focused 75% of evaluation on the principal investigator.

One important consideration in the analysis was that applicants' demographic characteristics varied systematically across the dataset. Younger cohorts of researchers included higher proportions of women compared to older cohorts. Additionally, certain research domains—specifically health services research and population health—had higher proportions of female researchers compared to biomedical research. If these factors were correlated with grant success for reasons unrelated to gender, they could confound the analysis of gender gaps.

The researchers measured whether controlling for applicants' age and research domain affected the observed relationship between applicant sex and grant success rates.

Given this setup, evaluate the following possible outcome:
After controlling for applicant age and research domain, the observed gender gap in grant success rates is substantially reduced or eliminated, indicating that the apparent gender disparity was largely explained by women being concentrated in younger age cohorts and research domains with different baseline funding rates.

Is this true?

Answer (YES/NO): NO